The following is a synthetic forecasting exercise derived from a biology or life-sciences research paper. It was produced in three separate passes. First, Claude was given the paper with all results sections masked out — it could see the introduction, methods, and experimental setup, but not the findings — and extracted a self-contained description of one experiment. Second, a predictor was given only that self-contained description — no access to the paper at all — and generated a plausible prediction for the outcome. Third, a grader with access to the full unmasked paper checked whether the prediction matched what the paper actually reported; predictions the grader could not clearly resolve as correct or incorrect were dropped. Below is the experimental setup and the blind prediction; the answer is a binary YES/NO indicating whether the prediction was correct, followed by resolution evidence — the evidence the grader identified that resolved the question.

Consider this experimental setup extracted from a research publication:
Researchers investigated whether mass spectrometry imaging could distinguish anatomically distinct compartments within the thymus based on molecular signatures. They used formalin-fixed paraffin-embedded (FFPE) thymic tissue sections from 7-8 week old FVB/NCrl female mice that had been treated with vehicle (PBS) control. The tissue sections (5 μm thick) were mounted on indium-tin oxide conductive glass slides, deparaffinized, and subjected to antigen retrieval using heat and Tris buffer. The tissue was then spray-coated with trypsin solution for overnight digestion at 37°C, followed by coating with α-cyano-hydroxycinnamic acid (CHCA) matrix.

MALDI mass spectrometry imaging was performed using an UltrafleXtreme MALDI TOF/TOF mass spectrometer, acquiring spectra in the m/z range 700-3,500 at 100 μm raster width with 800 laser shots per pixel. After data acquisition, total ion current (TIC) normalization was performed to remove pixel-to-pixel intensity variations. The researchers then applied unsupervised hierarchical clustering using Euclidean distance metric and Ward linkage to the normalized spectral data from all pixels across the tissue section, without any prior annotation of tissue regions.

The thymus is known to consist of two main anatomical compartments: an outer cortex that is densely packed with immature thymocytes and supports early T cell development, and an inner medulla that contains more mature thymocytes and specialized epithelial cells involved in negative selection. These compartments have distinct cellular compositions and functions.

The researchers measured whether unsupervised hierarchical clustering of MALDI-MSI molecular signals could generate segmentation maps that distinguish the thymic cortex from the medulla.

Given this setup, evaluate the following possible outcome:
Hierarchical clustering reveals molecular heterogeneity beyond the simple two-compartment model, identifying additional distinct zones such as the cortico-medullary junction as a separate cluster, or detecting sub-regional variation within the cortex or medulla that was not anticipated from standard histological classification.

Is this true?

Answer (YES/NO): NO